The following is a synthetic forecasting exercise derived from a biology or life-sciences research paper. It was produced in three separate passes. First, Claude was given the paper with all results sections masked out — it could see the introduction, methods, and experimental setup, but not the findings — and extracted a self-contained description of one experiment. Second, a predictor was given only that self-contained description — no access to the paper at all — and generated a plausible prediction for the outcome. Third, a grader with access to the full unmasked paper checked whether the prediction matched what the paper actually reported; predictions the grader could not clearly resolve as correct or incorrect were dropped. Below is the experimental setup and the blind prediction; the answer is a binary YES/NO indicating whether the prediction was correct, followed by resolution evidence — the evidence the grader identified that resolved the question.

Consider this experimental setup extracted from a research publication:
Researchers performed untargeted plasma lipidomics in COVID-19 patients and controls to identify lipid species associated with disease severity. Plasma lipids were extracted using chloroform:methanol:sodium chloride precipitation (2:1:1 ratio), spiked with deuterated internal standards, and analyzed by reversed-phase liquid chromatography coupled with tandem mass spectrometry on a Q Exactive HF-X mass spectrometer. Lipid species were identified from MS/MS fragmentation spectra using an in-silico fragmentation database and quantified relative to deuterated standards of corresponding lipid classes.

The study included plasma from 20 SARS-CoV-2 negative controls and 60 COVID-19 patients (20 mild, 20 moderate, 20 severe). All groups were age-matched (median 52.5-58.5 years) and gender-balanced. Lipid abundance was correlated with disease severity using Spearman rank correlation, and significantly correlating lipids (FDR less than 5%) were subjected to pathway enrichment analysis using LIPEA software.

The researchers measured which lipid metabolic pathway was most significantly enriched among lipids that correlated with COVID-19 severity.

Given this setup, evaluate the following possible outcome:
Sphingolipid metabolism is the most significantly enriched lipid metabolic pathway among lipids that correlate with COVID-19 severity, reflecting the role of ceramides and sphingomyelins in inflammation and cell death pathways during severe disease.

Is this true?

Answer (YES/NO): NO